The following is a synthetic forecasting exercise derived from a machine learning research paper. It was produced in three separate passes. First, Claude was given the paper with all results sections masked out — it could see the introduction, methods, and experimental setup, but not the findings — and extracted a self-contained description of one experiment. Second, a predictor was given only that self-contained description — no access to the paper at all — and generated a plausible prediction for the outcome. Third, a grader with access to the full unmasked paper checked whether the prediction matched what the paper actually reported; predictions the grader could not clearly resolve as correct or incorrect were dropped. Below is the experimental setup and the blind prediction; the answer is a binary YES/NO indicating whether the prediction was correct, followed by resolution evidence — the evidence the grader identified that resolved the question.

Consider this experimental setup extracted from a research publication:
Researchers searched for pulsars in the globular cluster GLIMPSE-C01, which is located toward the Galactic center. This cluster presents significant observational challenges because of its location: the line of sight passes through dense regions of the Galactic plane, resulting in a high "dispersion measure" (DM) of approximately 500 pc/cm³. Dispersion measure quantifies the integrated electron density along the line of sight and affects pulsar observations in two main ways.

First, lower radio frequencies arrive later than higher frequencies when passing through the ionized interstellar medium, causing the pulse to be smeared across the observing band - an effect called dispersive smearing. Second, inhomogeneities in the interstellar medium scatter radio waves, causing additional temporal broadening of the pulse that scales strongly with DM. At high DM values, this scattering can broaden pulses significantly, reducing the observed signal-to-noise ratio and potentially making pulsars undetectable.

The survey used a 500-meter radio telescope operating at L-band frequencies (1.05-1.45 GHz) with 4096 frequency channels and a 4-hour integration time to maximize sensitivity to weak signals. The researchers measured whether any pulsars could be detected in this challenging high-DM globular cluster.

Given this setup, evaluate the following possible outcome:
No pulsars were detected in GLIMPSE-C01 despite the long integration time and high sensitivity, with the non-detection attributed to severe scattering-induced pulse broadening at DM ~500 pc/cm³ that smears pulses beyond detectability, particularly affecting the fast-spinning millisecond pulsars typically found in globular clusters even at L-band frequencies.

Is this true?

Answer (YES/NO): NO